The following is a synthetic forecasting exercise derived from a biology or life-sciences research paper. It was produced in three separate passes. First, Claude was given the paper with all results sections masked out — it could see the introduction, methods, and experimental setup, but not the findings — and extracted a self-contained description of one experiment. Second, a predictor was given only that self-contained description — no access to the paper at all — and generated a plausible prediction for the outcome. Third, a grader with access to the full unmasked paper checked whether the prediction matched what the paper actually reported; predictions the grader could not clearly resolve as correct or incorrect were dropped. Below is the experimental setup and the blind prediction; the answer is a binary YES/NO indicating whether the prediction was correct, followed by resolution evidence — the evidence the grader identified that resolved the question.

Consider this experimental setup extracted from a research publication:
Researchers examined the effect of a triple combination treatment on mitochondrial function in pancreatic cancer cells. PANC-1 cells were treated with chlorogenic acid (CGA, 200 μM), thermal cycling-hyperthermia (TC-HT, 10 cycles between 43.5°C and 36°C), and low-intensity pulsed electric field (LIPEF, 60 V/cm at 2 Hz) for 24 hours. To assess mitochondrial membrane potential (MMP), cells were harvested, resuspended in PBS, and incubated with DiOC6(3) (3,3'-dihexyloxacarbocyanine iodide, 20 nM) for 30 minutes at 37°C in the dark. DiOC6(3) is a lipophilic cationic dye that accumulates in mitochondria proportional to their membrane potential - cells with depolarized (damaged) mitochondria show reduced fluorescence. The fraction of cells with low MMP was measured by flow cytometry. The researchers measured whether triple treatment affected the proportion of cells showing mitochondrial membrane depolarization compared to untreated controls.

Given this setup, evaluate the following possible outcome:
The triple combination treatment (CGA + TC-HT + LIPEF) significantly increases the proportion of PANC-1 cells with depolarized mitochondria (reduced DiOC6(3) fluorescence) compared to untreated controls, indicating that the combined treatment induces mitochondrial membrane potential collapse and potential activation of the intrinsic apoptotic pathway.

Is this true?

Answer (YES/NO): YES